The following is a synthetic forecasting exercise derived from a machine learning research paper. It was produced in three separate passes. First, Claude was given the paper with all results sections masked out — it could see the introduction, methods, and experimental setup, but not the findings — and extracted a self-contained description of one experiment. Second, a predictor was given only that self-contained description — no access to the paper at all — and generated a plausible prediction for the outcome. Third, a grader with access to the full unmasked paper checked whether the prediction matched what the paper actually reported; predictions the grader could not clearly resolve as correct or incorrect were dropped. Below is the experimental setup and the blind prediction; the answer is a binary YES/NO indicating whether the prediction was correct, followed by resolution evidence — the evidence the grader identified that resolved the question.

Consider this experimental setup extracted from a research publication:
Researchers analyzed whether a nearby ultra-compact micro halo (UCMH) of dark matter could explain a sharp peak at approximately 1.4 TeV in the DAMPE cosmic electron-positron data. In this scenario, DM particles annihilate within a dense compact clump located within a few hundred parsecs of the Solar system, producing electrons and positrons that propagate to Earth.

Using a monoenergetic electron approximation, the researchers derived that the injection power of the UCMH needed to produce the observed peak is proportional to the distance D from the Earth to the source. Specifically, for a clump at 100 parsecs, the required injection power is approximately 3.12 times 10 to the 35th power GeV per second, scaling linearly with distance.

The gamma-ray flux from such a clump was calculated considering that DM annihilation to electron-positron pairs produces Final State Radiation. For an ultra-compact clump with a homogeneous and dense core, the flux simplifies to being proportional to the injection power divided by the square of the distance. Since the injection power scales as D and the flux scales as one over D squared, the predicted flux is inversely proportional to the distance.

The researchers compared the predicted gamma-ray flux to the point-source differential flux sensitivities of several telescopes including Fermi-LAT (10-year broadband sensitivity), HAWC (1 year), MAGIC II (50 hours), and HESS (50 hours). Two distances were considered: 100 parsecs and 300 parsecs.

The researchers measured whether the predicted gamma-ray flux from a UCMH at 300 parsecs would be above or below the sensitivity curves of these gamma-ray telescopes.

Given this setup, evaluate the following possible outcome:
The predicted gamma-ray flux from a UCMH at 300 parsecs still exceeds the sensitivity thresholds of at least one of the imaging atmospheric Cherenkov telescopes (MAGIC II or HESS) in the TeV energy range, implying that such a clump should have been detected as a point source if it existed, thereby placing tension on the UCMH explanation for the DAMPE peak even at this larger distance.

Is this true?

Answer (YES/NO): YES